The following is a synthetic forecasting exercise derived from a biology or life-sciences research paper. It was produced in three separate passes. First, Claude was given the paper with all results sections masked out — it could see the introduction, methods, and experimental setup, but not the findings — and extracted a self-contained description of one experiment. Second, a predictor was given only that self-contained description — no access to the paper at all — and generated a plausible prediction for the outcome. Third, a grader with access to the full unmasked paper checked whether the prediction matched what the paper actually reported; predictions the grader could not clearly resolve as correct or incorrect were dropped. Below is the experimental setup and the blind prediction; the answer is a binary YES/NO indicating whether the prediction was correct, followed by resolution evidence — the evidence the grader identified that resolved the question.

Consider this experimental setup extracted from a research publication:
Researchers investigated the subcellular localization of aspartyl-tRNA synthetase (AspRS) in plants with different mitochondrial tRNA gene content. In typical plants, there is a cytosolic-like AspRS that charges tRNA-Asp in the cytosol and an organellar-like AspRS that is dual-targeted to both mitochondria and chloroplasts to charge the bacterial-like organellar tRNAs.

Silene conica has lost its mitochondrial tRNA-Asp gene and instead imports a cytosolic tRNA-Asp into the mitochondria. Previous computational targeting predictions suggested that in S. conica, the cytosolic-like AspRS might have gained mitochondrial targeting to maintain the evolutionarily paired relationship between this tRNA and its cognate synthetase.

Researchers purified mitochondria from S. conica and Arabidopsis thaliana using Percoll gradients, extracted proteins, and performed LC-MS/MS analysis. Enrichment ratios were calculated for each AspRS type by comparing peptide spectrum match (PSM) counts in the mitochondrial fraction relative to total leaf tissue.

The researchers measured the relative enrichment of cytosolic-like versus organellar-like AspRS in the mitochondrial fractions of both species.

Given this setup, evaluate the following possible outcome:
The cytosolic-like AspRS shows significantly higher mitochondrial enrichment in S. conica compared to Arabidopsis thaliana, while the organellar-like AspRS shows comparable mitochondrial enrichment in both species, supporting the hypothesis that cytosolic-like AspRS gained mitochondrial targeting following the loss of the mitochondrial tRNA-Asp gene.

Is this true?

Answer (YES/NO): NO